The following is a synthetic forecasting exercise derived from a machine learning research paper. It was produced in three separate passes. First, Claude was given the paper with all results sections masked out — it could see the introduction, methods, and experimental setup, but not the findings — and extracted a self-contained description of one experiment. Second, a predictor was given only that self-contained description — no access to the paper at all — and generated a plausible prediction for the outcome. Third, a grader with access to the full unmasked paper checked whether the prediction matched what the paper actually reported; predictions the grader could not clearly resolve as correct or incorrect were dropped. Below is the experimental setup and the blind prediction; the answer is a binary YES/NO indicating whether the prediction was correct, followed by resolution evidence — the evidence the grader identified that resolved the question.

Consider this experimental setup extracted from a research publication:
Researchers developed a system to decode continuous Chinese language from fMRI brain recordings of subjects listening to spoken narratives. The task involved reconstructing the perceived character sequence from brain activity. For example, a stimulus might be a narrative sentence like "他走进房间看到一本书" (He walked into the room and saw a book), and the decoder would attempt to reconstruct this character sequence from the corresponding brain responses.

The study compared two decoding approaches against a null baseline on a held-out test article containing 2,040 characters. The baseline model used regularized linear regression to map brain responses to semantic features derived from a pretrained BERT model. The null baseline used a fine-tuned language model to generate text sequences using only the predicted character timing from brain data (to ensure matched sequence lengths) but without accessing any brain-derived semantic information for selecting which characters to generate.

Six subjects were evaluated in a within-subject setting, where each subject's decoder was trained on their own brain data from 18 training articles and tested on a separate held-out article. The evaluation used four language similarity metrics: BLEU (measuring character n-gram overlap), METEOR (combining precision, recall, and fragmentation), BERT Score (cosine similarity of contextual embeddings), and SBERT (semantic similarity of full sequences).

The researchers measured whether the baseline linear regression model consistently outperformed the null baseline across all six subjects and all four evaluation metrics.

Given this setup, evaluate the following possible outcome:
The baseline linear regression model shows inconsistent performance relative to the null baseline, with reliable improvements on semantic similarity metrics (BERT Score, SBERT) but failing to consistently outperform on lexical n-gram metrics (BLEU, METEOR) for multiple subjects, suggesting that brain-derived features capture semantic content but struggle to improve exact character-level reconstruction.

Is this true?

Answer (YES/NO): NO